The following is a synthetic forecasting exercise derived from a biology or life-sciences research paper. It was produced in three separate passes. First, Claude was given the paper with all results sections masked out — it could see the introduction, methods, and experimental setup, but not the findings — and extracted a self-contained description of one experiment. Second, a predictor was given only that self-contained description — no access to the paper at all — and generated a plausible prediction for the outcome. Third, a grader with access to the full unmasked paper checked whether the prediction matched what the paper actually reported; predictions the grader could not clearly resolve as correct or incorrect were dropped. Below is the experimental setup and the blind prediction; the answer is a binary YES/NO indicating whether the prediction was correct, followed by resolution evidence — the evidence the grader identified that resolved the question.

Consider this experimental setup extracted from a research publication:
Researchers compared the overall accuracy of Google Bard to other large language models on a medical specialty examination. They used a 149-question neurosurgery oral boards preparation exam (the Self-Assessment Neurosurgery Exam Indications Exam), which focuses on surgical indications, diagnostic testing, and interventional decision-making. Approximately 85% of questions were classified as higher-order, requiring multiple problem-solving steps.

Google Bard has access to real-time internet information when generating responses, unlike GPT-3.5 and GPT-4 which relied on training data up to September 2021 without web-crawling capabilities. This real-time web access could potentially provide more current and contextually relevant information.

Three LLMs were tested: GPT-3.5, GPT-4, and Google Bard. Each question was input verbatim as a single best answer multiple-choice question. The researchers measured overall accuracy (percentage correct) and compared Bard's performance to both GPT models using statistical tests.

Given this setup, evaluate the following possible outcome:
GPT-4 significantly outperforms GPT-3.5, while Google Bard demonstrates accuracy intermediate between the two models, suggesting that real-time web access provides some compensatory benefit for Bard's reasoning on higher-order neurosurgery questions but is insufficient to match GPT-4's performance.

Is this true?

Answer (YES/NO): NO